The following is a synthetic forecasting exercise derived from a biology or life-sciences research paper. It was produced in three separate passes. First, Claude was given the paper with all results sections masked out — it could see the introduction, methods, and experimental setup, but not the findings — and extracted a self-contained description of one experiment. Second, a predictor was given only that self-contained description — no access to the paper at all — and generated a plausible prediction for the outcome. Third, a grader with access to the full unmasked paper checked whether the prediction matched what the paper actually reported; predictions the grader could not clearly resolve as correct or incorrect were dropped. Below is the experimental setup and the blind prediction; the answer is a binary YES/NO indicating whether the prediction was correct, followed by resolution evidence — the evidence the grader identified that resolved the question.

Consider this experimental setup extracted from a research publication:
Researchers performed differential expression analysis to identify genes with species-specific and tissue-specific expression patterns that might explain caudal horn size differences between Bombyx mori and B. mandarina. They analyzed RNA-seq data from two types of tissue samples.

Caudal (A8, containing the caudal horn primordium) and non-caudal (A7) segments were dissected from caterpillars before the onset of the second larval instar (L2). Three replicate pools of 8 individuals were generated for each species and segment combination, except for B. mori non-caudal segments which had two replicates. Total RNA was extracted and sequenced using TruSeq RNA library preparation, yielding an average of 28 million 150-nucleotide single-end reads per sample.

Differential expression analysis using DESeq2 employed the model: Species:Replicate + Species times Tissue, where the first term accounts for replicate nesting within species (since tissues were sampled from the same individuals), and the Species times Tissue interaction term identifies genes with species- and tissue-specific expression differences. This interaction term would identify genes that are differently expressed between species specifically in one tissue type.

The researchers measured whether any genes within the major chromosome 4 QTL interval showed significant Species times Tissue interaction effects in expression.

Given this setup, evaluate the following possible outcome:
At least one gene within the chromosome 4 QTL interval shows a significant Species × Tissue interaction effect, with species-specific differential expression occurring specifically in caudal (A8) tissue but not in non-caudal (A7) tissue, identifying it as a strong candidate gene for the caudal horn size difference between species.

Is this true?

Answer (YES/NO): YES